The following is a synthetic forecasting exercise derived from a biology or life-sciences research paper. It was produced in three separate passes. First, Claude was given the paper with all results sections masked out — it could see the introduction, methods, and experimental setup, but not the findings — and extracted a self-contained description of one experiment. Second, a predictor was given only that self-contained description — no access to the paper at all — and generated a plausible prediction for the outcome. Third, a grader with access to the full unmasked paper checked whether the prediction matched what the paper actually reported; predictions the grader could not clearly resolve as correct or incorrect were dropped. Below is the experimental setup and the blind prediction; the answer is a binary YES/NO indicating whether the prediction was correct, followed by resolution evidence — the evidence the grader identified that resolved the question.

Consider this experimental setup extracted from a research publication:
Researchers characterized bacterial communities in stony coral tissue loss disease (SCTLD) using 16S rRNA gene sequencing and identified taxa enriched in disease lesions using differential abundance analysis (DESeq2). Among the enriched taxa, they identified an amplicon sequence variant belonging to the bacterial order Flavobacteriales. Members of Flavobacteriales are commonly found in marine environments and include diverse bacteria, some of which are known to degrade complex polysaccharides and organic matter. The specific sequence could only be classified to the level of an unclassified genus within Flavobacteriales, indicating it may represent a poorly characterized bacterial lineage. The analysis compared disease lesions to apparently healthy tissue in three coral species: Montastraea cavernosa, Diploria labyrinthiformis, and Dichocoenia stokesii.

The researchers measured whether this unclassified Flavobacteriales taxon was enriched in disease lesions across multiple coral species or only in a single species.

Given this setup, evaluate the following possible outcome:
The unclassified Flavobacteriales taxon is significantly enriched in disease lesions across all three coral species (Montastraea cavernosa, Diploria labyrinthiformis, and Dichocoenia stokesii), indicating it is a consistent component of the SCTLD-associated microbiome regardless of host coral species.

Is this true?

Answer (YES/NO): YES